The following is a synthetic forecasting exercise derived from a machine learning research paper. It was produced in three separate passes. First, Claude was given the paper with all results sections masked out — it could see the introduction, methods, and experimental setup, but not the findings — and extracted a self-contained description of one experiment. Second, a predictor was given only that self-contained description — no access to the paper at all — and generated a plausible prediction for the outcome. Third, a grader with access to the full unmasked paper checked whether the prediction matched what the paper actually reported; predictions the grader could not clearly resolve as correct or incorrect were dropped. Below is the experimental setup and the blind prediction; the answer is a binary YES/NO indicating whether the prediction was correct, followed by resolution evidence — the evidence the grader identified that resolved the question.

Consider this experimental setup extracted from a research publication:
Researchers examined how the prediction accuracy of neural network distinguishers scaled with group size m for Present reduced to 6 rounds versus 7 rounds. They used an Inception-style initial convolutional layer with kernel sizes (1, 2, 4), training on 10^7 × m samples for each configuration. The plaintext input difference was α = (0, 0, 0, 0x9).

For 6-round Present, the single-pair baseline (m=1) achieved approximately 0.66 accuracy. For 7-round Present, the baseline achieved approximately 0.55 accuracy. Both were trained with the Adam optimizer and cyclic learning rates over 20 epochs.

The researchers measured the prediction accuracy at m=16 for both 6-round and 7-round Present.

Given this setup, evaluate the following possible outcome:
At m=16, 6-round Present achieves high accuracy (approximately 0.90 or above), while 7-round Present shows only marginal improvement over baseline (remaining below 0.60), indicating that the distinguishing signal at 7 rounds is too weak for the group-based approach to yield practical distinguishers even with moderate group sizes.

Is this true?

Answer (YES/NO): NO